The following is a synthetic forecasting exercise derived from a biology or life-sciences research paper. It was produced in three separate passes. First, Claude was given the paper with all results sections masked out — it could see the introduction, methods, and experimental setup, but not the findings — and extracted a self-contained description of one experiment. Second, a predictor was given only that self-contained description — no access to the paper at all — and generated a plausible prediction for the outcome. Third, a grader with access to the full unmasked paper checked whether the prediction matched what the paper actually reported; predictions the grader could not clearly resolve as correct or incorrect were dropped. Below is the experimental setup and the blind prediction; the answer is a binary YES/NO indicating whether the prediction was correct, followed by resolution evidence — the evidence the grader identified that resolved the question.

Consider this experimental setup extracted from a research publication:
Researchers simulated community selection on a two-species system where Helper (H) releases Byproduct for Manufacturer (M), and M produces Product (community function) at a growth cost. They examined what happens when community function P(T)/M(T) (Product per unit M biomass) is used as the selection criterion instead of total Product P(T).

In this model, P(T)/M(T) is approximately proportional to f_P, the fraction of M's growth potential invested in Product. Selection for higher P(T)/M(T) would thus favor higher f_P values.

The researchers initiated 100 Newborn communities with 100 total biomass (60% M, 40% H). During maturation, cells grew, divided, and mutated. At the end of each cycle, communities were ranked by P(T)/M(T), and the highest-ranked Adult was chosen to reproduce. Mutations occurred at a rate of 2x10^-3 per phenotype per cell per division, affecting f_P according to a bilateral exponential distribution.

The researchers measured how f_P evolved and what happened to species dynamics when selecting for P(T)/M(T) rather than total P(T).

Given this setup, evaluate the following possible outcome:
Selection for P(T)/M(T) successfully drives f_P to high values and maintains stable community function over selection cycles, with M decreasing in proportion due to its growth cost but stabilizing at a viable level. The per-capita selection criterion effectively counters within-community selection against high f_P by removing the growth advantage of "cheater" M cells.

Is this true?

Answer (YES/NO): NO